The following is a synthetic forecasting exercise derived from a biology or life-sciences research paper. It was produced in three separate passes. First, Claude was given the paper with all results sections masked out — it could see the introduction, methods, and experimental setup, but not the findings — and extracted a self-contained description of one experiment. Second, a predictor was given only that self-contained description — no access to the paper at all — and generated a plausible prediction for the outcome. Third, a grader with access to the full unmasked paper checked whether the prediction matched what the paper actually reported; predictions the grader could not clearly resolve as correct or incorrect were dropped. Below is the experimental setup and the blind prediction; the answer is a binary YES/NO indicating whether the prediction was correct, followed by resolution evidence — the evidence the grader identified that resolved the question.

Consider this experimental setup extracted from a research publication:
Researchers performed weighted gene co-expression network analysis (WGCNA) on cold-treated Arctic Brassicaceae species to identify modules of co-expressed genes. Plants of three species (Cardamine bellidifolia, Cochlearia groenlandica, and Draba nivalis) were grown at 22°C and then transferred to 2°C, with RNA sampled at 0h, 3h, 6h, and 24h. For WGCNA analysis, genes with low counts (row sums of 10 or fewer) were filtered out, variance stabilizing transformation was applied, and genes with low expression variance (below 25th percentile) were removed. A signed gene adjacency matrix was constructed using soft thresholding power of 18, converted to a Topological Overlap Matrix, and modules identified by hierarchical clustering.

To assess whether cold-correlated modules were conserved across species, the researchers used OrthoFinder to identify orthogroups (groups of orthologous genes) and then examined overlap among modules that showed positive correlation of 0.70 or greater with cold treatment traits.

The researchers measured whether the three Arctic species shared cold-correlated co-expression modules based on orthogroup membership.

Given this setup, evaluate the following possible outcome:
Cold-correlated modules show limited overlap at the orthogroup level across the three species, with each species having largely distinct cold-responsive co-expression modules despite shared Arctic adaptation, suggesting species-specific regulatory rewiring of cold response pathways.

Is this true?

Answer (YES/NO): NO